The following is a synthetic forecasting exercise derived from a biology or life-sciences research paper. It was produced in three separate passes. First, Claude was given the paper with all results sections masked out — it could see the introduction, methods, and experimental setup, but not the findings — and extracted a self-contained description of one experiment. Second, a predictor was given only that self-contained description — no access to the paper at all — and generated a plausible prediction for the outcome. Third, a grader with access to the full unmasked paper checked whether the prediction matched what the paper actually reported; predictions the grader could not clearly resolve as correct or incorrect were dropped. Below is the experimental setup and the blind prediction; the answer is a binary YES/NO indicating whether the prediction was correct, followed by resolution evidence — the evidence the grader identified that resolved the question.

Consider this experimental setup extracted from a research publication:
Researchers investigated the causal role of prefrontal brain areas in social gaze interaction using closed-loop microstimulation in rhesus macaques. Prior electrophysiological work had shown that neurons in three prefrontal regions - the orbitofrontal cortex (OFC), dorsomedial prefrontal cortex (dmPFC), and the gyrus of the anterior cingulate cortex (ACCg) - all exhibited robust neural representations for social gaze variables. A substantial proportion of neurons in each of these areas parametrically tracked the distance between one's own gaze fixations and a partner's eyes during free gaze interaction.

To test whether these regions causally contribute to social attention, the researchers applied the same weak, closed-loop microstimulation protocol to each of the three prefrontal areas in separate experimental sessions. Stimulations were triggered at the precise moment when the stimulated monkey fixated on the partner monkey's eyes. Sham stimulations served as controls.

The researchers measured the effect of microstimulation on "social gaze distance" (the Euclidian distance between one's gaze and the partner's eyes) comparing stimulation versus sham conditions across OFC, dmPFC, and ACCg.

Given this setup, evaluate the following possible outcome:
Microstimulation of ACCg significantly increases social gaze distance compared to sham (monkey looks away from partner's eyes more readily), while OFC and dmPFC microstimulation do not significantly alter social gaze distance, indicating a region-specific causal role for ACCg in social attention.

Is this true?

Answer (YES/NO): NO